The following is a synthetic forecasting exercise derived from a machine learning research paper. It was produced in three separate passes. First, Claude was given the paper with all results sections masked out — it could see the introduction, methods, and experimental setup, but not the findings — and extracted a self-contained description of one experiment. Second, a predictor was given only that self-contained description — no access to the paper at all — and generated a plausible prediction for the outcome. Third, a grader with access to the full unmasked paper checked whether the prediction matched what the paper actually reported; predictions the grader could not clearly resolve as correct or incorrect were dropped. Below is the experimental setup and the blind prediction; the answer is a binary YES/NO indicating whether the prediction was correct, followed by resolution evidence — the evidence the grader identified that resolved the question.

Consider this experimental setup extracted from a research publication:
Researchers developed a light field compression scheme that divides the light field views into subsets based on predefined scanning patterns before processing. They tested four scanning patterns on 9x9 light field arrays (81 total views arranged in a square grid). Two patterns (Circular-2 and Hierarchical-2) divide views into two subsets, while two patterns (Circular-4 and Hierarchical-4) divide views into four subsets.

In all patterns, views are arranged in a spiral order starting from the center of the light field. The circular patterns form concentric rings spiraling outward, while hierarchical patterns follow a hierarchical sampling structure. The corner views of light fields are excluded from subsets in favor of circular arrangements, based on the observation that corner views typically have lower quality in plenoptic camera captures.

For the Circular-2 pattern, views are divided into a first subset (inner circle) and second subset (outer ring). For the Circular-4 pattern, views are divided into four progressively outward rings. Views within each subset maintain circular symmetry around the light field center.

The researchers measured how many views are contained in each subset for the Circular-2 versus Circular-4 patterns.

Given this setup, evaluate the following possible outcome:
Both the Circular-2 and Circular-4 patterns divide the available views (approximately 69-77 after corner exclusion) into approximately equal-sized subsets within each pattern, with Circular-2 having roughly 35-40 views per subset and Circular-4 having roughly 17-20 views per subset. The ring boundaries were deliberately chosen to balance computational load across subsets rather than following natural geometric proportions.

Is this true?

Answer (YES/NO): NO